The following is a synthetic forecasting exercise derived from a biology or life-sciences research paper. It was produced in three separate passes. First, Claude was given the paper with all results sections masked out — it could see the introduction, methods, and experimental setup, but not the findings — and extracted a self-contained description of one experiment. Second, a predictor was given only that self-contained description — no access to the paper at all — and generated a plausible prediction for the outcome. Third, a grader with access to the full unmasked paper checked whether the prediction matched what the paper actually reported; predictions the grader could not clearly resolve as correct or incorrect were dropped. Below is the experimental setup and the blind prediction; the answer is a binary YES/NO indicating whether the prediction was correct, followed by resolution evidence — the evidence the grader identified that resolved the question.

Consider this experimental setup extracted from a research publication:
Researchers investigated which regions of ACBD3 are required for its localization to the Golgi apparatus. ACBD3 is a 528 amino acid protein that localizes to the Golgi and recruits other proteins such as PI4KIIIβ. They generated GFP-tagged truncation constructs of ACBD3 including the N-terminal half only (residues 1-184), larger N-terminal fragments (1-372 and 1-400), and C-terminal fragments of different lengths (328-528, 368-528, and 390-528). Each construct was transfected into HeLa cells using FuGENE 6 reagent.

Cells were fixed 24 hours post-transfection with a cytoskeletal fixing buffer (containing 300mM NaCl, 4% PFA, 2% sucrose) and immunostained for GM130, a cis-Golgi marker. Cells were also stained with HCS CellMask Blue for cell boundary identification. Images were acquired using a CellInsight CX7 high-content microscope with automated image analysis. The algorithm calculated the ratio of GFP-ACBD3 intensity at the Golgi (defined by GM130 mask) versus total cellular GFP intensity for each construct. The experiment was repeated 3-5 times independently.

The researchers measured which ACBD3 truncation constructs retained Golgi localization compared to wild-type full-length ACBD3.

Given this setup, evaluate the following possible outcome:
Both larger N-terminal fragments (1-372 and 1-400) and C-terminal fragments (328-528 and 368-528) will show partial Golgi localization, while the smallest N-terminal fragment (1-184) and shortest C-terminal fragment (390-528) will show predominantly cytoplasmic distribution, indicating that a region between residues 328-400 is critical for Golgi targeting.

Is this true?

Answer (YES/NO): NO